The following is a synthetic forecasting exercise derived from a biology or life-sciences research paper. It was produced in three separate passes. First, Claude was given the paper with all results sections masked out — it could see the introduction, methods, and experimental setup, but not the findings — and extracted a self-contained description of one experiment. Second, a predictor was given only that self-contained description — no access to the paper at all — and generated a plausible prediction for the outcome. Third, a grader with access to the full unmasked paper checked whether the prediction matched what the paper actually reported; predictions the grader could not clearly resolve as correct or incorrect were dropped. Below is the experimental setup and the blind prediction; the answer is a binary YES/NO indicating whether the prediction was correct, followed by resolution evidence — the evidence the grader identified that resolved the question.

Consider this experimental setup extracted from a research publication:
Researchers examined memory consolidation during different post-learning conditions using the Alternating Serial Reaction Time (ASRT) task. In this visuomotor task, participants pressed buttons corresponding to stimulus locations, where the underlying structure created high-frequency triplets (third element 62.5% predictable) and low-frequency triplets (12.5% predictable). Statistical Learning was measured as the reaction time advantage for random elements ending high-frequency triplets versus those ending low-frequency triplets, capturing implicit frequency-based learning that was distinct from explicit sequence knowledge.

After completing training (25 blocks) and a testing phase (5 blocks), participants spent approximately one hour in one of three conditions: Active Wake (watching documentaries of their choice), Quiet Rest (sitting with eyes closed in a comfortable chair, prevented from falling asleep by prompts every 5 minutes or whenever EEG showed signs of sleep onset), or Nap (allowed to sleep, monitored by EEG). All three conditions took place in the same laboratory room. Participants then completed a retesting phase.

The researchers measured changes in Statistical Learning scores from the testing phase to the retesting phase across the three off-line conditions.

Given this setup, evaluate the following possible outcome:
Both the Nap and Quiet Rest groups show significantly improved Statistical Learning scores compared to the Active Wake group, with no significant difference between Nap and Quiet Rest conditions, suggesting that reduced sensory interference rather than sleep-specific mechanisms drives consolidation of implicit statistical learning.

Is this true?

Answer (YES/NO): NO